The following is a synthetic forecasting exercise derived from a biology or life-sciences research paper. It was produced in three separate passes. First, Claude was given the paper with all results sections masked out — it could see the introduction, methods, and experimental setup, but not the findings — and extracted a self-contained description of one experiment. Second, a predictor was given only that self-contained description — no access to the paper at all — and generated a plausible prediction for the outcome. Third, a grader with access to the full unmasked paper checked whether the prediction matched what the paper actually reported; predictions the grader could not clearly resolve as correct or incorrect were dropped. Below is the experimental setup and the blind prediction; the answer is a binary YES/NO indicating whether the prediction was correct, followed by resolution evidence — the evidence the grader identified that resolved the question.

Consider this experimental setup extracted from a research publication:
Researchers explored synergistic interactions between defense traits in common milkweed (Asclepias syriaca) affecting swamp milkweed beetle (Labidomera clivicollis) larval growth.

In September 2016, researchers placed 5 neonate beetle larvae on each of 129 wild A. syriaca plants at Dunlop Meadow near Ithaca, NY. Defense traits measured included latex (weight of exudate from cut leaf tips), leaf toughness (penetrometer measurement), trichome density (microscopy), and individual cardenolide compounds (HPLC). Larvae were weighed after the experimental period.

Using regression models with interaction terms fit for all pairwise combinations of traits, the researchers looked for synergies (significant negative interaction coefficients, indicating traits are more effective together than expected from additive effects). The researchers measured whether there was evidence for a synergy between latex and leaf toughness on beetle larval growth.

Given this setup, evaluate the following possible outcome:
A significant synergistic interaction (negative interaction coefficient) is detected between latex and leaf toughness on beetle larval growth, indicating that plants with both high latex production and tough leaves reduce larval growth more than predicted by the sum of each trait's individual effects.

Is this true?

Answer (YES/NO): YES